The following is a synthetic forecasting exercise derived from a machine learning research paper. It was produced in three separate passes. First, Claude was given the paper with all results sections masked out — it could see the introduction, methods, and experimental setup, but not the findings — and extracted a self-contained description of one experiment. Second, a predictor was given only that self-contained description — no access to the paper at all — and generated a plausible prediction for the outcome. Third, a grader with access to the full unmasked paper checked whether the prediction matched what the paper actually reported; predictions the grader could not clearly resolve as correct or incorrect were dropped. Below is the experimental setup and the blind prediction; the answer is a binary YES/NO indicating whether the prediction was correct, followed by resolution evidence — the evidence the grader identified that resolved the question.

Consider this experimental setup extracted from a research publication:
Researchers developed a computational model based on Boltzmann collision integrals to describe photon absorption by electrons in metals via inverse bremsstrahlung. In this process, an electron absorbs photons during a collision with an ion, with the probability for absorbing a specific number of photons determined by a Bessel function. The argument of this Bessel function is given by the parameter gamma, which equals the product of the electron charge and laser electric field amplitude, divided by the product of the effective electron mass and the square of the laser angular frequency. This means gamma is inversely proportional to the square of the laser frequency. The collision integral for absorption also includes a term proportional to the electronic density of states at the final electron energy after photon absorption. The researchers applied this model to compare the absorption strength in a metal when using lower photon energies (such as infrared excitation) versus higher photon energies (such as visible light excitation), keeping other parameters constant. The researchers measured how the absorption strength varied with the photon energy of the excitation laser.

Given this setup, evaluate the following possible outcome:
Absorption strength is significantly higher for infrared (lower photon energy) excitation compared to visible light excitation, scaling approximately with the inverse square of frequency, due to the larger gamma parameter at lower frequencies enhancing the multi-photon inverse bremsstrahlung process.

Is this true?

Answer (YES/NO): NO